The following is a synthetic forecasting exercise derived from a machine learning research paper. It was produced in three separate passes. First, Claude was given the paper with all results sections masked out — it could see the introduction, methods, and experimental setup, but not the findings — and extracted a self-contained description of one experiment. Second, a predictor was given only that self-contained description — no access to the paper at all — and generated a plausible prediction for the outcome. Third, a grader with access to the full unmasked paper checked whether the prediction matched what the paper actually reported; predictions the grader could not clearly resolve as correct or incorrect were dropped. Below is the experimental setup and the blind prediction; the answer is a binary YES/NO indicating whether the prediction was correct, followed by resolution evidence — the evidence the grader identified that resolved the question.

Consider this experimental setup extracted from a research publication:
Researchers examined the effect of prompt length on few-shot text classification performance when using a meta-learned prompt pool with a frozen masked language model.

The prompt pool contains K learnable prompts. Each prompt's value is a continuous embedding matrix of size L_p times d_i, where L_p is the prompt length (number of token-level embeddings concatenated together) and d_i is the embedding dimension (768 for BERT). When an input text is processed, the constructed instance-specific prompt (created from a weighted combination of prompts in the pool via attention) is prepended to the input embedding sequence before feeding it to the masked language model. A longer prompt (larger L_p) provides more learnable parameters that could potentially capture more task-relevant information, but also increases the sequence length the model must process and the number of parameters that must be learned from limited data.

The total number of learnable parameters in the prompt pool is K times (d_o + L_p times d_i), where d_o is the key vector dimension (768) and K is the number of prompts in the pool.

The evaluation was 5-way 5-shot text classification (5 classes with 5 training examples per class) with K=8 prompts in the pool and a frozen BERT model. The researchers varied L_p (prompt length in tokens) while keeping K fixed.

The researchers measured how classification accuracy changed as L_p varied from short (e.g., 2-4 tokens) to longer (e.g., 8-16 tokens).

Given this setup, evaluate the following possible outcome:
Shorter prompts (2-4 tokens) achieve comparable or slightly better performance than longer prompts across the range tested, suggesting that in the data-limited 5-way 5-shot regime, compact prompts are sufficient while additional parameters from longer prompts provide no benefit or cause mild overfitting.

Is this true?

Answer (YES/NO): NO